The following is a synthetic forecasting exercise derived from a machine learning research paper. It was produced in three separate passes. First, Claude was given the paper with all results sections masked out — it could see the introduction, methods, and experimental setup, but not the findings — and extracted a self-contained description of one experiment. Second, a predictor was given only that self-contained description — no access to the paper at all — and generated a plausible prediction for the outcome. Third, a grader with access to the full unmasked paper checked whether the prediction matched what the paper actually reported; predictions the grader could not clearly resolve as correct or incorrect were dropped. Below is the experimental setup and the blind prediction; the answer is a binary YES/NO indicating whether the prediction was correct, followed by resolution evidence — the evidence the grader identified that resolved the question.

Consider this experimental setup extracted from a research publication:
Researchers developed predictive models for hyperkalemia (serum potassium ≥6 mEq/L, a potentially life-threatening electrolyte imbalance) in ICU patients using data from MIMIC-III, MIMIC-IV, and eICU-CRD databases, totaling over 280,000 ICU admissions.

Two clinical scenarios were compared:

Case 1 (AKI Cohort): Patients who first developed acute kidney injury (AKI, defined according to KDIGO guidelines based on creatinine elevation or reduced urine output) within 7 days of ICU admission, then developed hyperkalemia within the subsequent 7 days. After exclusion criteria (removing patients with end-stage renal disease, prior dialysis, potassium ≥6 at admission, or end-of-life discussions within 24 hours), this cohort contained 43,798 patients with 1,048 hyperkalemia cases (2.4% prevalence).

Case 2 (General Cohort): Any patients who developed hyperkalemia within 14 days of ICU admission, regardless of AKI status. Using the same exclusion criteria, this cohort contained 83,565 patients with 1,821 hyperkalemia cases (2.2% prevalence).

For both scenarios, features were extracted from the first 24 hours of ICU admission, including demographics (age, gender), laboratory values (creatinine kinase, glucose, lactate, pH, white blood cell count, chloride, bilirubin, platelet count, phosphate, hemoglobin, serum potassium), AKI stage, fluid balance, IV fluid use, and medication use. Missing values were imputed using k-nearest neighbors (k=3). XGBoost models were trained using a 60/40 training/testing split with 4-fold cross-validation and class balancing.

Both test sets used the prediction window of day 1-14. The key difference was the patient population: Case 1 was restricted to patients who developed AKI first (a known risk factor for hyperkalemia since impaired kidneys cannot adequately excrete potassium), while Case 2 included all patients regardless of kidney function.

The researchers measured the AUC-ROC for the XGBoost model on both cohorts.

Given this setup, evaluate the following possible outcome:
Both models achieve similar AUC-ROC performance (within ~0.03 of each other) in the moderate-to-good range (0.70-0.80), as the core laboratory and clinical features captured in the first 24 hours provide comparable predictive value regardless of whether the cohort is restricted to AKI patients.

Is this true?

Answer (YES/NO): NO